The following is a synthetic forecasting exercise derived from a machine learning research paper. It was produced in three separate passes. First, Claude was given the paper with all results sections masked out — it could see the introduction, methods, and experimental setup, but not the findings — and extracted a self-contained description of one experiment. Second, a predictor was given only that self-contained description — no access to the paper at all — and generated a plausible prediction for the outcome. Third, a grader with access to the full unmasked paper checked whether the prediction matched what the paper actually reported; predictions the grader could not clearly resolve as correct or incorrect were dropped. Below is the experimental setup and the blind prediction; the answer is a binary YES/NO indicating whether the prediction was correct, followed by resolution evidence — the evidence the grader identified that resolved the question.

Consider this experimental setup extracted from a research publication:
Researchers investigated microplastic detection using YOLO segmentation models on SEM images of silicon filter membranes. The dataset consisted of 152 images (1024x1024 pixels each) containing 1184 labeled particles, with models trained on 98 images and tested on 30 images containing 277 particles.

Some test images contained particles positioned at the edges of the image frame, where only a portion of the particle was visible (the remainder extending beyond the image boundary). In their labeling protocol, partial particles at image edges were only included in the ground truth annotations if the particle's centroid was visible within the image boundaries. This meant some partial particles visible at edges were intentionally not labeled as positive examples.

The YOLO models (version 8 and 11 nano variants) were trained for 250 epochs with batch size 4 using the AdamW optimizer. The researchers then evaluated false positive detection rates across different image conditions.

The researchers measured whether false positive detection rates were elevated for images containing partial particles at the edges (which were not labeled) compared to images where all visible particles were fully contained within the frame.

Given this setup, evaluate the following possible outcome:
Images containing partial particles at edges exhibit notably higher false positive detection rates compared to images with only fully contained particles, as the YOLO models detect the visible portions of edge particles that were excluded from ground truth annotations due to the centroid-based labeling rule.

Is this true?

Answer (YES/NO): YES